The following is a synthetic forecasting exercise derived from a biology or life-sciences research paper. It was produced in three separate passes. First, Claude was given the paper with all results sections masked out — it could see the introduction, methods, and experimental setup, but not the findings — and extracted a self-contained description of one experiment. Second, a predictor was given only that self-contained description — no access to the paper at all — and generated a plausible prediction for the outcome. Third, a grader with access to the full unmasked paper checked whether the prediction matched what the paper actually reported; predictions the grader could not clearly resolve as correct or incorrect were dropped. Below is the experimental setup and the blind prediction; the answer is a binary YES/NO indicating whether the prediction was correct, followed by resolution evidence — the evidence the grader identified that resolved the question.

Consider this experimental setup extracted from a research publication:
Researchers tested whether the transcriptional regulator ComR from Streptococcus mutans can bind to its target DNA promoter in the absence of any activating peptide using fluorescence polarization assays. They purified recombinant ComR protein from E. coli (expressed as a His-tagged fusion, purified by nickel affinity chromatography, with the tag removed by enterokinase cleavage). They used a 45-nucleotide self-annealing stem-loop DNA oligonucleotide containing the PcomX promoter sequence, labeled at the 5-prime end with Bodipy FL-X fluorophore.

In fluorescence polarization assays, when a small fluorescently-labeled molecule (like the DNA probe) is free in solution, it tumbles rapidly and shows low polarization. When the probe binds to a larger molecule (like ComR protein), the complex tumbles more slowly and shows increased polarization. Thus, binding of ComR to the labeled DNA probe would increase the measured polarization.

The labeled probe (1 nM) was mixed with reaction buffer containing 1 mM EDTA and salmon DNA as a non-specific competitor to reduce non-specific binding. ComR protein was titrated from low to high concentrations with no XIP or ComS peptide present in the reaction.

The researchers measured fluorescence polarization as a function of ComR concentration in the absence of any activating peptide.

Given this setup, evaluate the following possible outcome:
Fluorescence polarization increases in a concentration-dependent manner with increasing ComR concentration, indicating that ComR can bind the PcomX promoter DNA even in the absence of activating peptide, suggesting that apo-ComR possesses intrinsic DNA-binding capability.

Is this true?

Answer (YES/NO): YES